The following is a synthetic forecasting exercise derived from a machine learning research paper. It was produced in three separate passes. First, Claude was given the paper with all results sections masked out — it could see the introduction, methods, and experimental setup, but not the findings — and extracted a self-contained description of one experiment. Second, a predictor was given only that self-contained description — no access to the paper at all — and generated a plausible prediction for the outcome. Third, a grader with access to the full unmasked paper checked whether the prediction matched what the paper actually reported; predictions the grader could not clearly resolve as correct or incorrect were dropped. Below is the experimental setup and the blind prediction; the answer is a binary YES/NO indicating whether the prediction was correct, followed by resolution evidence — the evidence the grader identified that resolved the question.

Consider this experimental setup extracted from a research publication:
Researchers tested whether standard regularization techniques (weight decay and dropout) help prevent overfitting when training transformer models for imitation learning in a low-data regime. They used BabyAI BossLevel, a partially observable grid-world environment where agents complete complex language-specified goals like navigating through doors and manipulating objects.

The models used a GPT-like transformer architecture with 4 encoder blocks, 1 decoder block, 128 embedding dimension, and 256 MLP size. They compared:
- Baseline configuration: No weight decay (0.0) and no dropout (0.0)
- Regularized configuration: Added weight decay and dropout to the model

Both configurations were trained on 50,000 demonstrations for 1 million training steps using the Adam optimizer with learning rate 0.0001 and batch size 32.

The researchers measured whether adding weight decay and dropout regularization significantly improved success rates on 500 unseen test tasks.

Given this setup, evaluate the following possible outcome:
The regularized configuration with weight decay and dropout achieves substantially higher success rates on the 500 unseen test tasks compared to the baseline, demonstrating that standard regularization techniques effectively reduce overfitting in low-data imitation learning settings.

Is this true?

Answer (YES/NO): NO